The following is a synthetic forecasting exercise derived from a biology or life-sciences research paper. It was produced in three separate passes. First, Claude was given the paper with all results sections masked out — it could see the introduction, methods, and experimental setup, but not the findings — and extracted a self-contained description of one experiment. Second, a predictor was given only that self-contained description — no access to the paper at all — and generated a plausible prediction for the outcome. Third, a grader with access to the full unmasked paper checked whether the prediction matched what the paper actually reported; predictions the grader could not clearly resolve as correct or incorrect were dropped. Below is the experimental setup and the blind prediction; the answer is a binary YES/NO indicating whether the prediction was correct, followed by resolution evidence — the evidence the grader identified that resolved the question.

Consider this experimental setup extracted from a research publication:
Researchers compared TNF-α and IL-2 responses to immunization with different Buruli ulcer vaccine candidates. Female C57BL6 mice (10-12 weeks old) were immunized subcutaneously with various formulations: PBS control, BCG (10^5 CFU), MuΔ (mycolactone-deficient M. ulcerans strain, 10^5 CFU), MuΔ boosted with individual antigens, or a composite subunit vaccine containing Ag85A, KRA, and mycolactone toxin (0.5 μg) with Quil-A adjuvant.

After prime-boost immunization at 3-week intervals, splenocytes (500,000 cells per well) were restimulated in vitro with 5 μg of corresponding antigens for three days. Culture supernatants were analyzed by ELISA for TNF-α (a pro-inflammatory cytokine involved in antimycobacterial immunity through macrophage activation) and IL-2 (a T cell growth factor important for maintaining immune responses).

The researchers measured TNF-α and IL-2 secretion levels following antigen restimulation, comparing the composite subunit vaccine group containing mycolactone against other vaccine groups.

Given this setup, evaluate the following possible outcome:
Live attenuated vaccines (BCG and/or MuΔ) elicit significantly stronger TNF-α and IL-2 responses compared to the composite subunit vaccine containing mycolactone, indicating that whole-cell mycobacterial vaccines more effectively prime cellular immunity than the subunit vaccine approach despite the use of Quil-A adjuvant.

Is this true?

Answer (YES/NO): NO